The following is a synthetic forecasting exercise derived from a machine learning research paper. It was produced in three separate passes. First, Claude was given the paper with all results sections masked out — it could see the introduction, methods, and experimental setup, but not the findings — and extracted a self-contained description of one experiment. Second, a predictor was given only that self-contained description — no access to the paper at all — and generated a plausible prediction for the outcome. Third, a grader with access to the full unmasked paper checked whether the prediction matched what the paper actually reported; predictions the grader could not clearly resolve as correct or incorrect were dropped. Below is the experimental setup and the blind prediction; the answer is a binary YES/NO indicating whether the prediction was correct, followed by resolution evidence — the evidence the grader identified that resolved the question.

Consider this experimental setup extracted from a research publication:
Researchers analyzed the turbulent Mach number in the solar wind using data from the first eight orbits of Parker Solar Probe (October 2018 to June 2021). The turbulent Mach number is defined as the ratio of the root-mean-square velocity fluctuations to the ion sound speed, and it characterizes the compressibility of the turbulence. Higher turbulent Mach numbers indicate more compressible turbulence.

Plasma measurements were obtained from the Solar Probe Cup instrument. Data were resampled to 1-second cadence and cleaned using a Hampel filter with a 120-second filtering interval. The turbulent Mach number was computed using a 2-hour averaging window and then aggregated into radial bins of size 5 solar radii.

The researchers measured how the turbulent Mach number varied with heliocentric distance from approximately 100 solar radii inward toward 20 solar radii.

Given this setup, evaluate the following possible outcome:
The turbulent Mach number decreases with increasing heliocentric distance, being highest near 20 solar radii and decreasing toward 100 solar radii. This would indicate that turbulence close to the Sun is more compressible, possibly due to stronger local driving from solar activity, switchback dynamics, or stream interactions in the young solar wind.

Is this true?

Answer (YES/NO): NO